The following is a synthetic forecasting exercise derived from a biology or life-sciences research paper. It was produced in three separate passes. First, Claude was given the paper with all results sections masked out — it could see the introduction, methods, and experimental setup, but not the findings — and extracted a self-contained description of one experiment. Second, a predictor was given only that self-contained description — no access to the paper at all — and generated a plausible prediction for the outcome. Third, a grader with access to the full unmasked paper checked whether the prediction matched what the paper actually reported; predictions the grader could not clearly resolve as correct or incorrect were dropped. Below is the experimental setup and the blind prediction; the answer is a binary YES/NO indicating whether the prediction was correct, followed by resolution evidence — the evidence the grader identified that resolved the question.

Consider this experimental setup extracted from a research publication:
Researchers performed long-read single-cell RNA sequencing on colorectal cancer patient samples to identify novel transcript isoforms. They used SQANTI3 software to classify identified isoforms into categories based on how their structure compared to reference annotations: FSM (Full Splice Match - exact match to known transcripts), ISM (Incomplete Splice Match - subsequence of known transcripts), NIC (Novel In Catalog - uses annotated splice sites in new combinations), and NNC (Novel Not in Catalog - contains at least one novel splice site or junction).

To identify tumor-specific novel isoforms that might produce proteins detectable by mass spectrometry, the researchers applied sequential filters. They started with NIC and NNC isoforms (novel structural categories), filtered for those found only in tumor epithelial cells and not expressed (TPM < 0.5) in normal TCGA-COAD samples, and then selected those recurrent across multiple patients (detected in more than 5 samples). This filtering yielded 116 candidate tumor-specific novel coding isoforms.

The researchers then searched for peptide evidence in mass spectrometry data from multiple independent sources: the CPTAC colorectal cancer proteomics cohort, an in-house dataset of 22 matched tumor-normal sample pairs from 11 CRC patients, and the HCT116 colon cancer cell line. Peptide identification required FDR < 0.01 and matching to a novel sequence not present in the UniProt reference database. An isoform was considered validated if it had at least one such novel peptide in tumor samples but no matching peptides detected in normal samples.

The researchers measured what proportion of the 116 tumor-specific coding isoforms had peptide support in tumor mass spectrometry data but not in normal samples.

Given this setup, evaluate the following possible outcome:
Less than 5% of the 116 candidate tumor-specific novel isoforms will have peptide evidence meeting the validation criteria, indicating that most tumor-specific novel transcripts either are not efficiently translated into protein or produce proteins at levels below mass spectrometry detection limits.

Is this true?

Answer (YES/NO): NO